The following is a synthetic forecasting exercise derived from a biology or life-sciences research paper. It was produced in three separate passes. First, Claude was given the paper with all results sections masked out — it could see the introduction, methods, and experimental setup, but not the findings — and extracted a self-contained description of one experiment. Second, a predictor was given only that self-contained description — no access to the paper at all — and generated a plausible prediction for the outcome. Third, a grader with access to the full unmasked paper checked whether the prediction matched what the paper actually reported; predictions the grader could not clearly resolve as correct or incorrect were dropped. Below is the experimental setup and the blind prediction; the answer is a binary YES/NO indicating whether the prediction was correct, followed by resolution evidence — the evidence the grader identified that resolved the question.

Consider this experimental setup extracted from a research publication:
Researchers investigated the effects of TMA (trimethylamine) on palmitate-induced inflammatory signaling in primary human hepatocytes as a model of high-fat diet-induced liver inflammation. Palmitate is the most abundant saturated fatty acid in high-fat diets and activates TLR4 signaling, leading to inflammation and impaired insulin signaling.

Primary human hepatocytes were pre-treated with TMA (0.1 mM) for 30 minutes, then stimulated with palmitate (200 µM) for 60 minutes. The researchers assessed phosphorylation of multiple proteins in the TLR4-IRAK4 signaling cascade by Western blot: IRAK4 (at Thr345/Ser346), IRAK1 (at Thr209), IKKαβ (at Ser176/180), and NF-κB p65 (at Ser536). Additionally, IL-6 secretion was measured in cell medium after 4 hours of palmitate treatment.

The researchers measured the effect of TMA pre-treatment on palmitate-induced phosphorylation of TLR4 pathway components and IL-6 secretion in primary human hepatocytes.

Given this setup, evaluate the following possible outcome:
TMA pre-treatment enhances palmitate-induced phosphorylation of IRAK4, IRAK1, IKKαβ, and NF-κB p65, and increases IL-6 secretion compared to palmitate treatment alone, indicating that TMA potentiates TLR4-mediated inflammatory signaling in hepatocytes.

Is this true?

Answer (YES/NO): NO